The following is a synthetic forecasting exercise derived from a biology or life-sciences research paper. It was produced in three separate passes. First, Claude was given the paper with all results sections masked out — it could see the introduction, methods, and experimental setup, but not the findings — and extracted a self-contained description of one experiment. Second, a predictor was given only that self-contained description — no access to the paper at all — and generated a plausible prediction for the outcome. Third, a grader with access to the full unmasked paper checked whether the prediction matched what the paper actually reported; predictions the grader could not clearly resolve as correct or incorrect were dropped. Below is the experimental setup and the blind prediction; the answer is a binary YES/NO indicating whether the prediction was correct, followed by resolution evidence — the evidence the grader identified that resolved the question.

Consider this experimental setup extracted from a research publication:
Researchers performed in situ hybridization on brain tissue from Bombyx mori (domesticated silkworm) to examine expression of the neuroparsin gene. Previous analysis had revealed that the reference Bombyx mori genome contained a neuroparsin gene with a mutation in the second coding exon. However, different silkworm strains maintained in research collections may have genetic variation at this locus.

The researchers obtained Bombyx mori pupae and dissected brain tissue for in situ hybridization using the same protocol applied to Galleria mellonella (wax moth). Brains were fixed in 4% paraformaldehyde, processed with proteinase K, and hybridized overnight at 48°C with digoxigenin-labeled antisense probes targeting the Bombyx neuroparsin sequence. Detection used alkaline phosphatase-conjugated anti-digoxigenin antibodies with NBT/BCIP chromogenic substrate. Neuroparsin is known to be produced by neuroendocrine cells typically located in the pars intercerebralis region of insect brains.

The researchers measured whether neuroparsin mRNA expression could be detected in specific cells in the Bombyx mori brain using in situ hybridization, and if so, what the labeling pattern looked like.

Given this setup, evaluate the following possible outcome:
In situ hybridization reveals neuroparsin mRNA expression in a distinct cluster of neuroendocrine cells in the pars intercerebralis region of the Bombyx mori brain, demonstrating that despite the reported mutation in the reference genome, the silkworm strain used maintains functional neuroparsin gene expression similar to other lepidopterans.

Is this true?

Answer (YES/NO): NO